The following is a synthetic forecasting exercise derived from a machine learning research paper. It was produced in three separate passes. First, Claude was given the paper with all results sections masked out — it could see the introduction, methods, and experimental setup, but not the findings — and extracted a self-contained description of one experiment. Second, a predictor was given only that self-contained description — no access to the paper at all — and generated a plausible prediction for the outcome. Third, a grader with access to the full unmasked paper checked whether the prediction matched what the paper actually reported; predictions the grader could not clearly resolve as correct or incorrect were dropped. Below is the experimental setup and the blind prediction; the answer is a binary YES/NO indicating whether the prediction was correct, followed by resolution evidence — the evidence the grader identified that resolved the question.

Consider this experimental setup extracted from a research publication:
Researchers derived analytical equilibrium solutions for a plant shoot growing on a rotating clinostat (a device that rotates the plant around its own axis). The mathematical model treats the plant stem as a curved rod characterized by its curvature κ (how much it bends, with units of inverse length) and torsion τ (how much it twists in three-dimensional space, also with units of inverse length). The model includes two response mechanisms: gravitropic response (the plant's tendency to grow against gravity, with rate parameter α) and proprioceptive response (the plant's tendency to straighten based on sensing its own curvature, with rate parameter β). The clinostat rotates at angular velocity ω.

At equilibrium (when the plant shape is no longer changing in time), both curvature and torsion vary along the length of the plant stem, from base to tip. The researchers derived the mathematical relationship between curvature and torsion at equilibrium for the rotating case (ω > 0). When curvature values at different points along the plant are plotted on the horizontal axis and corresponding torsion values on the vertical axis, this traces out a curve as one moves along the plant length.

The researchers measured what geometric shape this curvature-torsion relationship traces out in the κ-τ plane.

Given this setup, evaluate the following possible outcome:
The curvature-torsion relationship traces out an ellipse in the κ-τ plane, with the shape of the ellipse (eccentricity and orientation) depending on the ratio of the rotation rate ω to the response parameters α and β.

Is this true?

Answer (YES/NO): YES